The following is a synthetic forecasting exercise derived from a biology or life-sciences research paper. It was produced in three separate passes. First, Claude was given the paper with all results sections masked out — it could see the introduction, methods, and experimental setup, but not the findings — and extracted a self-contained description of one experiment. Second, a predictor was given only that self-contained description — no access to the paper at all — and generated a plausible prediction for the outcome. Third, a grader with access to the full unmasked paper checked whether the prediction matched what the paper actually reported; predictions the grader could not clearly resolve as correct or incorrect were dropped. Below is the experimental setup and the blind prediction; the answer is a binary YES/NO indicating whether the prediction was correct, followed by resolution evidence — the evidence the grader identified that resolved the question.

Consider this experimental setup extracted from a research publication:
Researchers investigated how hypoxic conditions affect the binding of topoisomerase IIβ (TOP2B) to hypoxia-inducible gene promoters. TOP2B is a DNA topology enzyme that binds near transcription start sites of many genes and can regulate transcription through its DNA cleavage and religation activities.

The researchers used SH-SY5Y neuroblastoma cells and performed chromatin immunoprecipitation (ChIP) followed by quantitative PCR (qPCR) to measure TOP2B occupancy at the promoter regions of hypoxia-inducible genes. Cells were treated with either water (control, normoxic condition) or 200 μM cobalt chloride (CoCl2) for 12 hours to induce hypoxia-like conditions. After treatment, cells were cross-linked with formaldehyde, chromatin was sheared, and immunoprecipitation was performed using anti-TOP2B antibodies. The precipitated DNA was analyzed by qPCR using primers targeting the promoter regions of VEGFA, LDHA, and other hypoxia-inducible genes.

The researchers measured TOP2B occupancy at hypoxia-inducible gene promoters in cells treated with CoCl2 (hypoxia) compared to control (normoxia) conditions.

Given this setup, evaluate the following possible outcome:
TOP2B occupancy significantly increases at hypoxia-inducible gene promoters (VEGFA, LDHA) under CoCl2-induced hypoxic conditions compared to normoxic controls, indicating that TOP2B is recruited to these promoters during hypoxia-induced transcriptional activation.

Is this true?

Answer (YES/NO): NO